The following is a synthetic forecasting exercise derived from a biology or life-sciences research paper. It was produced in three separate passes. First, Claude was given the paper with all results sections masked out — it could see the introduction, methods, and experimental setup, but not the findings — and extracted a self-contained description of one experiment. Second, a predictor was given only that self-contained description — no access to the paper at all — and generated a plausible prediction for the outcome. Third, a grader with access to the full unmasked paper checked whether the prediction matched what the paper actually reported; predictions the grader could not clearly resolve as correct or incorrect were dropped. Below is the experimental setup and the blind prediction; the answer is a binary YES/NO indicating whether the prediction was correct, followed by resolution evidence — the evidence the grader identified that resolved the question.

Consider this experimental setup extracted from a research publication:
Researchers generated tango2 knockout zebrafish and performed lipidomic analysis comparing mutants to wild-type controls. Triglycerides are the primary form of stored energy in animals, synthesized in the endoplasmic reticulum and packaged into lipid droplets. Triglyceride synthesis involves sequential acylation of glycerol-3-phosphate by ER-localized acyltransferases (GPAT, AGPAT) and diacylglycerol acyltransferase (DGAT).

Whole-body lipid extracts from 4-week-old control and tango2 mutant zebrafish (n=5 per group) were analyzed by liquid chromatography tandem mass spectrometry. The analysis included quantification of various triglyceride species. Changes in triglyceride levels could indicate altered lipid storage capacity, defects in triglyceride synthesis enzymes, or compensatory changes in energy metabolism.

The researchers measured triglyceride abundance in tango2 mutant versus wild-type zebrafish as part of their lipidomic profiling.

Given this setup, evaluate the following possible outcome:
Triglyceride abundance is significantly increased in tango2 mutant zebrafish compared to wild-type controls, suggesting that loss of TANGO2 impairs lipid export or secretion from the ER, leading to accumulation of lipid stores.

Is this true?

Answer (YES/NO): NO